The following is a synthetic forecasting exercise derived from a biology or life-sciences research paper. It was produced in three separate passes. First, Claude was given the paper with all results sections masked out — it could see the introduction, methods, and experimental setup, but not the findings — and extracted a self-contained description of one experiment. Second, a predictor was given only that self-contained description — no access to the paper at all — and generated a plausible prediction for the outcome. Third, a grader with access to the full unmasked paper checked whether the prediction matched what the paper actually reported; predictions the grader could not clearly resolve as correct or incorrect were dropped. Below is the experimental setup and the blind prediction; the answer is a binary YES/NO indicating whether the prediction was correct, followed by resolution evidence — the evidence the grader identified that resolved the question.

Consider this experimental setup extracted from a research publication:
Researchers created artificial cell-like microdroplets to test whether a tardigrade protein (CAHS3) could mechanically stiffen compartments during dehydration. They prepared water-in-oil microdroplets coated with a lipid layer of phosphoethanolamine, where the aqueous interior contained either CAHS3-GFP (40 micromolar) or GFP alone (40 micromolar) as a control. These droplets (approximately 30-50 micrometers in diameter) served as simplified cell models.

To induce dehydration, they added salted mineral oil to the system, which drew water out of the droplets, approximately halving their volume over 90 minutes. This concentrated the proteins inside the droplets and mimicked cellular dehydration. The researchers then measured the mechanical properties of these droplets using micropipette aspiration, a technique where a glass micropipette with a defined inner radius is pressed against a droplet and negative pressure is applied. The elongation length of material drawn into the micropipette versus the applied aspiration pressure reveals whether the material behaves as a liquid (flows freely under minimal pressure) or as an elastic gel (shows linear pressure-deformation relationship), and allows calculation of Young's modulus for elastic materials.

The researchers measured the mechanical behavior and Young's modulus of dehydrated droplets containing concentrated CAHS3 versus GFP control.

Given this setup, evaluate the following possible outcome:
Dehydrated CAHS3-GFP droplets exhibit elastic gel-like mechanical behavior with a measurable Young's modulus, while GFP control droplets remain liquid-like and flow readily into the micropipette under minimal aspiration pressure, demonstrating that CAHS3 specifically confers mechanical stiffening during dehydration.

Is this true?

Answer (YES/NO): YES